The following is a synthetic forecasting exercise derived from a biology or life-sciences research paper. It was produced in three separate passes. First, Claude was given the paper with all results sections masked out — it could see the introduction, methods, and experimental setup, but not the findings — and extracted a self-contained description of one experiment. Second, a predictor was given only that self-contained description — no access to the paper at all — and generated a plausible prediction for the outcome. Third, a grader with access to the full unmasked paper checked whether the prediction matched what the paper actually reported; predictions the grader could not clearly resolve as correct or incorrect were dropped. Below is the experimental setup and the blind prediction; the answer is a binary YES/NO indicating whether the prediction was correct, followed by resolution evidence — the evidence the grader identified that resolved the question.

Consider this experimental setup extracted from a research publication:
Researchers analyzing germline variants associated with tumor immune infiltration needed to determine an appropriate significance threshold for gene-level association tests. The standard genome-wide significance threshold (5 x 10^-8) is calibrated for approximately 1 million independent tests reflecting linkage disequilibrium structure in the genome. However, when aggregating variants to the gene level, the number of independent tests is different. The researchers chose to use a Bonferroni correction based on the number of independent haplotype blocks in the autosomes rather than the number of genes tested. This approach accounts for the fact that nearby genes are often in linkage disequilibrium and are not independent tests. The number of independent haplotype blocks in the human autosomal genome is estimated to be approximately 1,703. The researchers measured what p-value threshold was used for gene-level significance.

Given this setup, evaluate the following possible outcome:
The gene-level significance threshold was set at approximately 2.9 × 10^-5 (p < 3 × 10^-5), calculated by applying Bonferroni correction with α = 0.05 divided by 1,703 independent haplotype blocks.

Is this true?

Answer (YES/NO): YES